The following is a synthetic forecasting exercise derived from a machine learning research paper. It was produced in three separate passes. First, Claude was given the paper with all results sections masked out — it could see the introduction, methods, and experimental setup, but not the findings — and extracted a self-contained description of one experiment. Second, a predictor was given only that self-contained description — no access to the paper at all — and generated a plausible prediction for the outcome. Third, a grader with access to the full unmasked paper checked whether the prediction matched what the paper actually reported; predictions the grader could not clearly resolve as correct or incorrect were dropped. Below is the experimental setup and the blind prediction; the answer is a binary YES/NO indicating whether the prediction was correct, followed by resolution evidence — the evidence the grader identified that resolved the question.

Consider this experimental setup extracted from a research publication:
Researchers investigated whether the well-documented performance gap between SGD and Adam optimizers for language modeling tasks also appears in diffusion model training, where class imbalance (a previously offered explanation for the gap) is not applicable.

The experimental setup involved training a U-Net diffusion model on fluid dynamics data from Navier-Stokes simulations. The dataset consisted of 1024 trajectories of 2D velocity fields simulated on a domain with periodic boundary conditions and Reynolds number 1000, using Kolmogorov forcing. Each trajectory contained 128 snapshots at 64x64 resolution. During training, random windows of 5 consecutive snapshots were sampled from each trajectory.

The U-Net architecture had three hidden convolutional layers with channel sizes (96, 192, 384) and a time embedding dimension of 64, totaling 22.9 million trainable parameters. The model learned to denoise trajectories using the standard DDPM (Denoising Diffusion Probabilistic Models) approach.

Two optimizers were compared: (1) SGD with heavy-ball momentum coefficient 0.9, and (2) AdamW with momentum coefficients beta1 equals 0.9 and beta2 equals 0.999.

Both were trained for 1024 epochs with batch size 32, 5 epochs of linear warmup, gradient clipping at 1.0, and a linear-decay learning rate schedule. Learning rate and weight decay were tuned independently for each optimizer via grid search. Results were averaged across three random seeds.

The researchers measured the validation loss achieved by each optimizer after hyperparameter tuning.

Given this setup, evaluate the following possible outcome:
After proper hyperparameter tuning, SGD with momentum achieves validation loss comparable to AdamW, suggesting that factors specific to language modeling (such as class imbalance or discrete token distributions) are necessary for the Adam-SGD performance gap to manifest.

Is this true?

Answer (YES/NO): NO